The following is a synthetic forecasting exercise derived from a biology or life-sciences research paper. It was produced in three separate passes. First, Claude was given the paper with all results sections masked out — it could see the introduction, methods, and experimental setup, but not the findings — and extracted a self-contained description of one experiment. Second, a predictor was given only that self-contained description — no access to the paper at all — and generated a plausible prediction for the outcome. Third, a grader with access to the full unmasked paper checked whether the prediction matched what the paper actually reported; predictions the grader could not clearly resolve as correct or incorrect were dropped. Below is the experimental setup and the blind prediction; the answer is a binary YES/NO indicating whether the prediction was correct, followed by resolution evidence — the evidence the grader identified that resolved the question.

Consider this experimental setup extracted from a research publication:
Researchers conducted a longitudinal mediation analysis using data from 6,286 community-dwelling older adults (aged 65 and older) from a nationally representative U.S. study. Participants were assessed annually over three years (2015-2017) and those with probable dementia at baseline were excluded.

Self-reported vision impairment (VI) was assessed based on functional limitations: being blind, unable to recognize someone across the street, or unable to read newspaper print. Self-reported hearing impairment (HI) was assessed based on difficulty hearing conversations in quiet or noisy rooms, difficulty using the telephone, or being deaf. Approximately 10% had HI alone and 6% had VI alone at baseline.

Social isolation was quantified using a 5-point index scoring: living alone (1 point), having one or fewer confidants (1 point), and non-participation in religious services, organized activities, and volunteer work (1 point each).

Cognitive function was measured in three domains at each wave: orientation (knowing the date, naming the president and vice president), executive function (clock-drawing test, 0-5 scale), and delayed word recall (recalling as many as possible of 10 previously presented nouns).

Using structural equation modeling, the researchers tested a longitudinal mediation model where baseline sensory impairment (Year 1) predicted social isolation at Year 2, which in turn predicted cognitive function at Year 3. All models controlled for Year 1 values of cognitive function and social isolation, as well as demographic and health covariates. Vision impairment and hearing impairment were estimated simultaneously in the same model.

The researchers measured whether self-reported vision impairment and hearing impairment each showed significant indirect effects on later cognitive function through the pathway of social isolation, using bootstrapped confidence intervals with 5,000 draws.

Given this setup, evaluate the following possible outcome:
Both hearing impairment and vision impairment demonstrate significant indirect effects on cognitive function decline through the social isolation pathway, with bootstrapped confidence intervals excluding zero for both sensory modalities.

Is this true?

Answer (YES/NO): NO